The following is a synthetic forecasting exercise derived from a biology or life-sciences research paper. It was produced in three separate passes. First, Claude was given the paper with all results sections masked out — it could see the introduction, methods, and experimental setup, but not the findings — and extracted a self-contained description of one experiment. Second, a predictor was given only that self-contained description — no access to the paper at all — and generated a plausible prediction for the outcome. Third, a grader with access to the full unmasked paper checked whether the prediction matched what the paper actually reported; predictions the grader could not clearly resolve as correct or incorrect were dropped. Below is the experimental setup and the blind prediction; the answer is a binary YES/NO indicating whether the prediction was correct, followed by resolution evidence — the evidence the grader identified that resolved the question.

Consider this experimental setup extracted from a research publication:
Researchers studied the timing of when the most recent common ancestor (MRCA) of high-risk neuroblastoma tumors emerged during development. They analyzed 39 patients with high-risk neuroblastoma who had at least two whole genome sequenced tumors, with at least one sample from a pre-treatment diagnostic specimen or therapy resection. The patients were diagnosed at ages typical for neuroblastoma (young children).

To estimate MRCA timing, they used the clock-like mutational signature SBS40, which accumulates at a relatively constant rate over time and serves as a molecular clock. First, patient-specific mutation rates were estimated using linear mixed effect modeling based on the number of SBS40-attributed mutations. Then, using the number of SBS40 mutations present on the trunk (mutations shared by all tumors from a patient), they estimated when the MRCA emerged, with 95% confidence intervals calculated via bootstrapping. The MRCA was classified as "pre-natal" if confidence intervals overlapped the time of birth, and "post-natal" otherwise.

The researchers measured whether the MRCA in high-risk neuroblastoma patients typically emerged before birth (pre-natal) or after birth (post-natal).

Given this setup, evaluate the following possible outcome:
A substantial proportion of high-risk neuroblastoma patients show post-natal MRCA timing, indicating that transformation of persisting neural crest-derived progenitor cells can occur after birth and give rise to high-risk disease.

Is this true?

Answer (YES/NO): YES